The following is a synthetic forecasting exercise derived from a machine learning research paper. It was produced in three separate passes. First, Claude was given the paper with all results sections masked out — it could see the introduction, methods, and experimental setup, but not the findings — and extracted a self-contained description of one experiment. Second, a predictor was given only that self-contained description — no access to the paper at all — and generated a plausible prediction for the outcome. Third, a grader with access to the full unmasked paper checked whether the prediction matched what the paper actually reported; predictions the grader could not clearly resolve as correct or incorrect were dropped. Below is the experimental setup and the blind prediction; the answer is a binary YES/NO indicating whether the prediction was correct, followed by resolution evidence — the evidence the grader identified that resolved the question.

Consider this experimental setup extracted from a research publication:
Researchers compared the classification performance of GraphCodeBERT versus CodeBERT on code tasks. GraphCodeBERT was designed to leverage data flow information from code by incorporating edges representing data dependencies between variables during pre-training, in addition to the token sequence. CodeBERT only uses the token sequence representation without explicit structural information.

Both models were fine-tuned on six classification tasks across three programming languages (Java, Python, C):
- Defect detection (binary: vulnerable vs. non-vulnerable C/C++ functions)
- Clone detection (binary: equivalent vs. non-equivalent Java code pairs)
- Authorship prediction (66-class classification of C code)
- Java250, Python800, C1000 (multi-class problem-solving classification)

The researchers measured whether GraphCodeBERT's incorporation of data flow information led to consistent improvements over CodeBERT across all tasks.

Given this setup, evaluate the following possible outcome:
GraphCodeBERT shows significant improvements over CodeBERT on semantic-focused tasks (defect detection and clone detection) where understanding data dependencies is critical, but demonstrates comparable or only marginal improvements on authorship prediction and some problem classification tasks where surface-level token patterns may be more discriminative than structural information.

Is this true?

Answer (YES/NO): NO